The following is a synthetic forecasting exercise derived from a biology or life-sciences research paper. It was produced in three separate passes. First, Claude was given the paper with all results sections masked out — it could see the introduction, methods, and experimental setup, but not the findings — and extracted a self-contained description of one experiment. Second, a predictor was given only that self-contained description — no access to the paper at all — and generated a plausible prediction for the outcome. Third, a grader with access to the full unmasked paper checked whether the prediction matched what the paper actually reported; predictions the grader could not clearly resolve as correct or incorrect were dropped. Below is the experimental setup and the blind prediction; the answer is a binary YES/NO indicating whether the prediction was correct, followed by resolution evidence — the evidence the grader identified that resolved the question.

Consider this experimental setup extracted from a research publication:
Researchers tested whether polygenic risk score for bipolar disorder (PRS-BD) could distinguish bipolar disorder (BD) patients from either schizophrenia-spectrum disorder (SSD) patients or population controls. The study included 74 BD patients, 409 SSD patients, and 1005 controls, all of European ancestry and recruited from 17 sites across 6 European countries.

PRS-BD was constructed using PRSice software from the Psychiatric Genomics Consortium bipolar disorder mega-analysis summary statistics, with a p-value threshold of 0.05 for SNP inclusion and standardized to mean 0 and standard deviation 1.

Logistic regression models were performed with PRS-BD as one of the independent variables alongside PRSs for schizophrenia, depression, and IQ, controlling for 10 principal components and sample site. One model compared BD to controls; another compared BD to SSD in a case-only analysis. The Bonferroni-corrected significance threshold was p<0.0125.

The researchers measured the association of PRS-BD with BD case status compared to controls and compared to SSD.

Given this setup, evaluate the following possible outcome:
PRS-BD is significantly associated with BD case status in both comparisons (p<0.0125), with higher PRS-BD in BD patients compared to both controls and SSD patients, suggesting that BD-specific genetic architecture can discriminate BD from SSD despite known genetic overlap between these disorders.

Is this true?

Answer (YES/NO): NO